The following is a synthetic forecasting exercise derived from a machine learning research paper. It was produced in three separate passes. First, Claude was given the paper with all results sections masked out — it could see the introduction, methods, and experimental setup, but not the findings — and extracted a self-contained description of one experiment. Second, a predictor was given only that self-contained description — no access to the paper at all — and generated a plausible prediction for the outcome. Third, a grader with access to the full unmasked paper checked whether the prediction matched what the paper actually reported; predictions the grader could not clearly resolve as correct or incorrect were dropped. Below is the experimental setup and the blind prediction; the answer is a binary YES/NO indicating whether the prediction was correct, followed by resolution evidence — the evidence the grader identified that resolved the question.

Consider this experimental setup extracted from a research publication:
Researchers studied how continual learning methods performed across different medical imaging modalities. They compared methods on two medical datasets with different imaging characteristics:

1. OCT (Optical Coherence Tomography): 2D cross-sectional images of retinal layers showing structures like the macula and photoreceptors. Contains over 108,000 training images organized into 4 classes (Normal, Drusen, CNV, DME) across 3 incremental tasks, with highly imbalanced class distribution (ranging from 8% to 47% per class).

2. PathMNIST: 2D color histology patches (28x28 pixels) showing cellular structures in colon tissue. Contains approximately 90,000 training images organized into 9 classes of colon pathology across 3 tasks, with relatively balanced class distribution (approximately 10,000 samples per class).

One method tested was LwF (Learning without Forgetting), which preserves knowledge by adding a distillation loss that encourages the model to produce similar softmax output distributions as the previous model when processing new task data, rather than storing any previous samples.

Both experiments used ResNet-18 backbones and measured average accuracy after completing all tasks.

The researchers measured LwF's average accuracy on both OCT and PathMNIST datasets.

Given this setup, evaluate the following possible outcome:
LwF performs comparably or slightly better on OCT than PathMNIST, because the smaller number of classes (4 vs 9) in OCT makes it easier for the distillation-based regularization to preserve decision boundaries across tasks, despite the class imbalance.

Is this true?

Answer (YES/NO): NO